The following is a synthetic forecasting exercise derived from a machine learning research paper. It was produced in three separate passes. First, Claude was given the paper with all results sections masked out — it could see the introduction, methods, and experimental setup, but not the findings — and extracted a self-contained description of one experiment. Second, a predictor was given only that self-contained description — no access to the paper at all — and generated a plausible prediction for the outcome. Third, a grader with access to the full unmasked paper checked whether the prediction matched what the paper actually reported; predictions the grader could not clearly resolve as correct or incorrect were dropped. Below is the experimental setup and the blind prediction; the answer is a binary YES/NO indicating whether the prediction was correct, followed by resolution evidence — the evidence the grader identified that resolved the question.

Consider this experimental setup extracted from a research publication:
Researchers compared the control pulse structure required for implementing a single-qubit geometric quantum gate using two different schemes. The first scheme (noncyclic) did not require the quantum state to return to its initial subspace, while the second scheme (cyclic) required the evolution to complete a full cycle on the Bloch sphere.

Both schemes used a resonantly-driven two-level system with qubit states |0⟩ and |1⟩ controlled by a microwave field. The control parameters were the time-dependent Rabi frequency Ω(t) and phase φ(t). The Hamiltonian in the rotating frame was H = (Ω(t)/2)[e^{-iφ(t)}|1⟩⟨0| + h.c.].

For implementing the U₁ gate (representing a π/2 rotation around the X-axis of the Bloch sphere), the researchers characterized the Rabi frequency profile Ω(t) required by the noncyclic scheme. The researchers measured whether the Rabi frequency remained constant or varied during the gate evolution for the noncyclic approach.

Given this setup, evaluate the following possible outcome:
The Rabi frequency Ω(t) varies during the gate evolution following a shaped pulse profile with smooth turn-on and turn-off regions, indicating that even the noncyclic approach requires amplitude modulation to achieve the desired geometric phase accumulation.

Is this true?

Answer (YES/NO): NO